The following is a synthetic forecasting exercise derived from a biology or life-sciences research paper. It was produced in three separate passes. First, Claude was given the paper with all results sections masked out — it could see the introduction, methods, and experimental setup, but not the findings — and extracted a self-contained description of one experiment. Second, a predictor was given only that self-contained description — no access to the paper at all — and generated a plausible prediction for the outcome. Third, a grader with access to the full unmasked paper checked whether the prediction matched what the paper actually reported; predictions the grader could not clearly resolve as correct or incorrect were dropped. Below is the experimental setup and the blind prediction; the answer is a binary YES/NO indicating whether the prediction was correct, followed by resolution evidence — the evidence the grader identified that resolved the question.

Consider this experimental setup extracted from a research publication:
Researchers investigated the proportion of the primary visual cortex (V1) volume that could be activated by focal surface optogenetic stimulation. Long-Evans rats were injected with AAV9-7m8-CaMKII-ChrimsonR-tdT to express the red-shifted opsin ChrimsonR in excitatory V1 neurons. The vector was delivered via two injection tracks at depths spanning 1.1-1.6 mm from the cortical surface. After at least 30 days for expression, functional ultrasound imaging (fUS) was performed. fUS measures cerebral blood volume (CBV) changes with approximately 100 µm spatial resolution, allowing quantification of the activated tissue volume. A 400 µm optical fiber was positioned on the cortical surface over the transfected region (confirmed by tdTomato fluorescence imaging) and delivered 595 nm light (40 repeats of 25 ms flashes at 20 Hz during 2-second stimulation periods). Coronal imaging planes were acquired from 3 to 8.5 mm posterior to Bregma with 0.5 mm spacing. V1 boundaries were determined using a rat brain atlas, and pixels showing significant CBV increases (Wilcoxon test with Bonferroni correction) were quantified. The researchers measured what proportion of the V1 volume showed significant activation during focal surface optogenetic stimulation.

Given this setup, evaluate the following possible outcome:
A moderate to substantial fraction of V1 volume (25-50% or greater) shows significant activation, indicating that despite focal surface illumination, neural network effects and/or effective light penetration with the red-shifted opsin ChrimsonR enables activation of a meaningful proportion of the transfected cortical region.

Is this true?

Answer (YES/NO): NO